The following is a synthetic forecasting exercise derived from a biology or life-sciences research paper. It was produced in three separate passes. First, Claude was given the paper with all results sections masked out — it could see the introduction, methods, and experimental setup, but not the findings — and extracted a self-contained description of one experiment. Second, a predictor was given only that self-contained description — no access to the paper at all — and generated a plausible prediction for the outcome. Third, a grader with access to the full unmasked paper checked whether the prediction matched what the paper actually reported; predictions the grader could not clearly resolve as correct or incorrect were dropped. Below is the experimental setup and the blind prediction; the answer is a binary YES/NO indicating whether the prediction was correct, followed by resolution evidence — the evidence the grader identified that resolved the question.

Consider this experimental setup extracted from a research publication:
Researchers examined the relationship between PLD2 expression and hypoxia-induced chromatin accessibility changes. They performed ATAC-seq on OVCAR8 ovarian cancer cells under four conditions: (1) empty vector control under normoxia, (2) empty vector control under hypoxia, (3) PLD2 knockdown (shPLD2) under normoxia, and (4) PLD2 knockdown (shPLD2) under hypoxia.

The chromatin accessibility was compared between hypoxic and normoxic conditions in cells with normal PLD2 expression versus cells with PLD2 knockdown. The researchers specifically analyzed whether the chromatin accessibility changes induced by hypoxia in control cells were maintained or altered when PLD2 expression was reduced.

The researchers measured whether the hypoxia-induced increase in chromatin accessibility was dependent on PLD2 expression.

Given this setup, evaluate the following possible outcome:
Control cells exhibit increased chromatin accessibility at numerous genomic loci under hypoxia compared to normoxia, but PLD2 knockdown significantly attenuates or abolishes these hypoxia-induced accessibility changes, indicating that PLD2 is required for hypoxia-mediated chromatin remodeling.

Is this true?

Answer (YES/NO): YES